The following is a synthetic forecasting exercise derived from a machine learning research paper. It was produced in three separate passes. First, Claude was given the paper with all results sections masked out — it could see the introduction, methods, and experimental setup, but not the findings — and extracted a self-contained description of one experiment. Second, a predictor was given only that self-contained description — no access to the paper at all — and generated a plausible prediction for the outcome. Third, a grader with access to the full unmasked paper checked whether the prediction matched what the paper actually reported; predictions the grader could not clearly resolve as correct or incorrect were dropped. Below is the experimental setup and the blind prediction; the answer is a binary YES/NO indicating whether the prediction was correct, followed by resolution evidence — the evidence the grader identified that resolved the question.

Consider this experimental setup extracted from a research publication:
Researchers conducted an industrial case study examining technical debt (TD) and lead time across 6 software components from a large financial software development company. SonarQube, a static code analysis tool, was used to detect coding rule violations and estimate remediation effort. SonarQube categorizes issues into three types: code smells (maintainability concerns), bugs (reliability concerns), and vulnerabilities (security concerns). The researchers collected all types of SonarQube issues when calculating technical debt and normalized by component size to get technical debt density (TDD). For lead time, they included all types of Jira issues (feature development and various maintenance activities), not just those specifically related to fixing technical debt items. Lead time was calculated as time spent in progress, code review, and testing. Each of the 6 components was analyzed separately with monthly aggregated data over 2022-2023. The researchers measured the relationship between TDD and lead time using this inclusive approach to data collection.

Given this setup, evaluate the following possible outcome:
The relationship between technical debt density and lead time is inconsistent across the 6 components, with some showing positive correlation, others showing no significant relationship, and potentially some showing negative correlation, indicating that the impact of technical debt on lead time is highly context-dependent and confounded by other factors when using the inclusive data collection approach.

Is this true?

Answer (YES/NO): YES